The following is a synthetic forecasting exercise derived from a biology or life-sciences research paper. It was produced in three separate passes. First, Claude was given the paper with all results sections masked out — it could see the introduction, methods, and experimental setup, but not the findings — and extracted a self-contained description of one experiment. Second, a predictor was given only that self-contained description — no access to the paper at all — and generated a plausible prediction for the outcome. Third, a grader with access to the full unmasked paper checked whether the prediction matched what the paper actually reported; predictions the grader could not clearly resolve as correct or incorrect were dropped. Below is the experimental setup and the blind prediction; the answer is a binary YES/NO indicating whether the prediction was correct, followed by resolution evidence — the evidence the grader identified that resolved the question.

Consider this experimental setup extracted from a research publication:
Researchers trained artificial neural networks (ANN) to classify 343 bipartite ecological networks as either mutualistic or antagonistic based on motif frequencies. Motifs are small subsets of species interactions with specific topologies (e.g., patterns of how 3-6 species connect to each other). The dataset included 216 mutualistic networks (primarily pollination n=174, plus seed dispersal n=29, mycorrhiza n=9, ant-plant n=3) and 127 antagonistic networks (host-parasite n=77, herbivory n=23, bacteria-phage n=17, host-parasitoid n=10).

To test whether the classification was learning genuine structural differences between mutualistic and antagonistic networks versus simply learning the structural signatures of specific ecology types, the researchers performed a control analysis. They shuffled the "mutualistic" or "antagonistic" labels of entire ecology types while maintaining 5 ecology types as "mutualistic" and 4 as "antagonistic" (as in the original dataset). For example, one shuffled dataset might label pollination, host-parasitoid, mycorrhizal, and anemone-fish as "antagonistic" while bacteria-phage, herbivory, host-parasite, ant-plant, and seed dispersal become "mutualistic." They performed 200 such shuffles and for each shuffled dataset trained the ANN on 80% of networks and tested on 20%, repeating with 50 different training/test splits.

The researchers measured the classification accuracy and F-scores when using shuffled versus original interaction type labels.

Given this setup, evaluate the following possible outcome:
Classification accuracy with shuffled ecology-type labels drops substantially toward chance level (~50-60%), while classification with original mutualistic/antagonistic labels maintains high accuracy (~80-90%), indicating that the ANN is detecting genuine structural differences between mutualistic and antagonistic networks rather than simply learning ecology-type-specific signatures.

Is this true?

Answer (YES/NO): NO